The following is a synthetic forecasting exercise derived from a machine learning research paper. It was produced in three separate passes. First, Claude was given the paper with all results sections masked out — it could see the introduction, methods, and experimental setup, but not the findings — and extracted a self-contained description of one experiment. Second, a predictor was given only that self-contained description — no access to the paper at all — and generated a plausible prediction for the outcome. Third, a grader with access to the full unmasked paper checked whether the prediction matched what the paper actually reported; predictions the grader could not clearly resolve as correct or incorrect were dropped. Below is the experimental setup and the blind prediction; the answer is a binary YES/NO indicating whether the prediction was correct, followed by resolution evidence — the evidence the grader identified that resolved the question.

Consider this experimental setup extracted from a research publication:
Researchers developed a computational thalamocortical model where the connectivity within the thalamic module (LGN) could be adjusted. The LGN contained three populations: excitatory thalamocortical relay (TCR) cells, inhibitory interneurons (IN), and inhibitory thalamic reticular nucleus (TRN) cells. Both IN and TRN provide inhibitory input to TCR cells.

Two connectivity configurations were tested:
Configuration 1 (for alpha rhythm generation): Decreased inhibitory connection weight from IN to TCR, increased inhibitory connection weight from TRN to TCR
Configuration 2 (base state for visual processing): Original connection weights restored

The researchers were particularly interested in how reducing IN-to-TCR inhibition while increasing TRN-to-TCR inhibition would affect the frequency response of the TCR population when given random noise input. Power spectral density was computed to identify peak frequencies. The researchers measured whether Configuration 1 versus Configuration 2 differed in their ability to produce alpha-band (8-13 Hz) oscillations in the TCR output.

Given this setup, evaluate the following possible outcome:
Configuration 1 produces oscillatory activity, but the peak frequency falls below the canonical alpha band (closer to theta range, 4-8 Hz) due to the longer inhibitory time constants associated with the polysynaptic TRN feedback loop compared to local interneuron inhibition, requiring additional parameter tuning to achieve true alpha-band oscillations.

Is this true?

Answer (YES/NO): NO